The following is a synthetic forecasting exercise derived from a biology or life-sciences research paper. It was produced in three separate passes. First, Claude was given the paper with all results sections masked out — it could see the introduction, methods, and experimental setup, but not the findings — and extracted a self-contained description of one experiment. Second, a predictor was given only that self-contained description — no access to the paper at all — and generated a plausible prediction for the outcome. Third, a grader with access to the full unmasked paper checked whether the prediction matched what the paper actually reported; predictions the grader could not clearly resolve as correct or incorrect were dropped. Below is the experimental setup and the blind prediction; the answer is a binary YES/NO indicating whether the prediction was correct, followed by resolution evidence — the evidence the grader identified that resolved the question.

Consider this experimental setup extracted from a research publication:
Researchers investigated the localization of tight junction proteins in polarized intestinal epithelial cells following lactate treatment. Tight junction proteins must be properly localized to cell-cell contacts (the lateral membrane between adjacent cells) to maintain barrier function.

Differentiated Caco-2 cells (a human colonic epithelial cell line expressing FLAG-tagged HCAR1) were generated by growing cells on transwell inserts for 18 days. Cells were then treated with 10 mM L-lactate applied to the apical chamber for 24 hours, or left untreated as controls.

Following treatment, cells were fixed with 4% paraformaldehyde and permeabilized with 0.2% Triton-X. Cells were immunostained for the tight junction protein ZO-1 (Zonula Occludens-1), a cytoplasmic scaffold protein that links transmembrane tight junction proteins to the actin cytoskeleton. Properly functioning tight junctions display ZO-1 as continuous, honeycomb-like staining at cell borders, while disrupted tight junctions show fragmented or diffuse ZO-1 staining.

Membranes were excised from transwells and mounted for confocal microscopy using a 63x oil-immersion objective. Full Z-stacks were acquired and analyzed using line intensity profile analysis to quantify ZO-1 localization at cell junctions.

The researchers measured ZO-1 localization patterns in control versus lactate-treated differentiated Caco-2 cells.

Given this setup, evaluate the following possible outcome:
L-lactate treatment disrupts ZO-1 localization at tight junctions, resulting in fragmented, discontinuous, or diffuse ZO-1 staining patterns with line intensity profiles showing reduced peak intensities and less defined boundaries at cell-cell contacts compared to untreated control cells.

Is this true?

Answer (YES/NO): NO